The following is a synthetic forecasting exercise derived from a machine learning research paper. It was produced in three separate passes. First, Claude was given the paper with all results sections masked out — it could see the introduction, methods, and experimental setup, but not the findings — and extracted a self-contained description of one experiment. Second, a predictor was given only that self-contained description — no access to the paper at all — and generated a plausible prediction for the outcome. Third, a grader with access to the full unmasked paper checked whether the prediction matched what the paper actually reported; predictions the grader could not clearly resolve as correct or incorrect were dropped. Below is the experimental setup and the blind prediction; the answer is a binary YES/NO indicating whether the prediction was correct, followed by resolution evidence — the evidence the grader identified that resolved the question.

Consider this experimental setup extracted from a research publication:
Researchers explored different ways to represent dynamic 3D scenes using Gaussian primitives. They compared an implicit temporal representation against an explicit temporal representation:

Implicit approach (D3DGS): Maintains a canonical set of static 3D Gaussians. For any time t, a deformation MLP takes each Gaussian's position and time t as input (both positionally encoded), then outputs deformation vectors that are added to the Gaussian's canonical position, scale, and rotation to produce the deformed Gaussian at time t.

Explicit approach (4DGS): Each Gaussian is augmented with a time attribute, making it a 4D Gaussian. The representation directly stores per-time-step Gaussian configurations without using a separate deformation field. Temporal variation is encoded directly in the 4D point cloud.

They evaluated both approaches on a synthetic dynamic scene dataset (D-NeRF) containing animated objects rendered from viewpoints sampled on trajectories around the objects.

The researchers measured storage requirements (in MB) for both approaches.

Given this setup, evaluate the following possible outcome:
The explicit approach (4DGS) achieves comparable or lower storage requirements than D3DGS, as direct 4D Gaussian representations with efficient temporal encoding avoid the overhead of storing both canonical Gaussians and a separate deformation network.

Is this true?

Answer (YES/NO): NO